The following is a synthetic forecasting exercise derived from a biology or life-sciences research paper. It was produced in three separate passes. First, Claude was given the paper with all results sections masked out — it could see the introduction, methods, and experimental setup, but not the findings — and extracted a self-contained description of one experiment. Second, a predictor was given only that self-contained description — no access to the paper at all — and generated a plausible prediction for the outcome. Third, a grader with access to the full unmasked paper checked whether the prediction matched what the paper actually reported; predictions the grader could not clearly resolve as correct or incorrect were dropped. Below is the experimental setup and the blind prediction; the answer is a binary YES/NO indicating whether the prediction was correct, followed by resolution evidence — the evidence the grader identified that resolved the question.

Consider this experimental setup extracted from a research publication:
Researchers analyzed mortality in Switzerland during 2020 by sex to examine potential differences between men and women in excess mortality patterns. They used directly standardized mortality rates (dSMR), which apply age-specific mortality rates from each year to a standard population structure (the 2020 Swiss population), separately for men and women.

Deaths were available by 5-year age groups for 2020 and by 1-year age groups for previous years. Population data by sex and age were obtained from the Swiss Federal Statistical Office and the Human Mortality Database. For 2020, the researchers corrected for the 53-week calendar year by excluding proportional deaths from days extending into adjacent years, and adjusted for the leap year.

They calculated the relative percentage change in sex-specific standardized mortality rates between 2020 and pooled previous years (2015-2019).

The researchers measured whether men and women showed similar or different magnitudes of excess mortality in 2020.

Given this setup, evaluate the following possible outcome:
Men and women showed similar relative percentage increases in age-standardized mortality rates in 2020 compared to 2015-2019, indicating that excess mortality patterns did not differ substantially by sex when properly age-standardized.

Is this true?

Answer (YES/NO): NO